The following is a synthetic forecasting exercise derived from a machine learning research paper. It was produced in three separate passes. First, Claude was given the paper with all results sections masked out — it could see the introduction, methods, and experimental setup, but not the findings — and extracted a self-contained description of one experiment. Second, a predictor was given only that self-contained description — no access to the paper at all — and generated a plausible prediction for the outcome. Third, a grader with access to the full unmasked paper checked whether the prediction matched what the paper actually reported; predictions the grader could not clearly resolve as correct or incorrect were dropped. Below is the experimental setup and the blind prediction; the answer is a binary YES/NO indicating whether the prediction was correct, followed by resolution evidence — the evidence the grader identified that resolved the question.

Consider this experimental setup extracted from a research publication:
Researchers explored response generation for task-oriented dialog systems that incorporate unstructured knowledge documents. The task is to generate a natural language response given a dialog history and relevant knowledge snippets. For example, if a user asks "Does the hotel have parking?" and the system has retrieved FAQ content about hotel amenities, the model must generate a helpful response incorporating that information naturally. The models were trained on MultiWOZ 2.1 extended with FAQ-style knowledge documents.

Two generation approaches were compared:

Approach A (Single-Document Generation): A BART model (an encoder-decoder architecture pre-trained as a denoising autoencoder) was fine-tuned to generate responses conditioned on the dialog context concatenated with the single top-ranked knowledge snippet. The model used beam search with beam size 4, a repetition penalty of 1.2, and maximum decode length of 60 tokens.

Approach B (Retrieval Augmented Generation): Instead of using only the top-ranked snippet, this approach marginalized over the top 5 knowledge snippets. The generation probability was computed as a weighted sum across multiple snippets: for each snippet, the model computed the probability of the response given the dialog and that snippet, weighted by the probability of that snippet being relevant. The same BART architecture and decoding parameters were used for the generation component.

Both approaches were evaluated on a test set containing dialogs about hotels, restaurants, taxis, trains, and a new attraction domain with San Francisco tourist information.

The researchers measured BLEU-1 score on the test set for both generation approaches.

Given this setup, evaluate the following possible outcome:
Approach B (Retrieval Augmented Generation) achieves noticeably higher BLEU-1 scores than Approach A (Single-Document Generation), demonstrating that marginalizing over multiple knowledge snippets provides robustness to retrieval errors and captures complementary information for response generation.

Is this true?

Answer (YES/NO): NO